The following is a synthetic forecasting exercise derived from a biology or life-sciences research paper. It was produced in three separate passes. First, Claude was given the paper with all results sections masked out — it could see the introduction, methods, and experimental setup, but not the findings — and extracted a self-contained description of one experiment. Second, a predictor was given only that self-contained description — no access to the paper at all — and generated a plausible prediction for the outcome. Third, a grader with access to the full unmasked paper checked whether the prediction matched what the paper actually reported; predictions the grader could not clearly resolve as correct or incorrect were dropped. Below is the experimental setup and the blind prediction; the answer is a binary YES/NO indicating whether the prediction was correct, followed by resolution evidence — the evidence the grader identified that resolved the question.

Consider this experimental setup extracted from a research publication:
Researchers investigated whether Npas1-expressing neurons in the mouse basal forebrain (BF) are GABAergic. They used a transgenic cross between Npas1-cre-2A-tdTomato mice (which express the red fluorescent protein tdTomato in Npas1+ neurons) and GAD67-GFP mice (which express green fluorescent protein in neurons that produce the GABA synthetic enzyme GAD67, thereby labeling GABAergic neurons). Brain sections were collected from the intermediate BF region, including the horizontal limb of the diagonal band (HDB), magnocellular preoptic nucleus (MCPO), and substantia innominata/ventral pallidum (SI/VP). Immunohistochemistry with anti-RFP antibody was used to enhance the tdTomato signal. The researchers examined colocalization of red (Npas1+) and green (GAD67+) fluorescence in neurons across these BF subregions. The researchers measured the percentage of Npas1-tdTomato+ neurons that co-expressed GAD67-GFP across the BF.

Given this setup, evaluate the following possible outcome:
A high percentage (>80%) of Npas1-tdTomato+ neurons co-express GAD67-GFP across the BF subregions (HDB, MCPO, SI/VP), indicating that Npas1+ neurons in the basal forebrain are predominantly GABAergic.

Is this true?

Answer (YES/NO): YES